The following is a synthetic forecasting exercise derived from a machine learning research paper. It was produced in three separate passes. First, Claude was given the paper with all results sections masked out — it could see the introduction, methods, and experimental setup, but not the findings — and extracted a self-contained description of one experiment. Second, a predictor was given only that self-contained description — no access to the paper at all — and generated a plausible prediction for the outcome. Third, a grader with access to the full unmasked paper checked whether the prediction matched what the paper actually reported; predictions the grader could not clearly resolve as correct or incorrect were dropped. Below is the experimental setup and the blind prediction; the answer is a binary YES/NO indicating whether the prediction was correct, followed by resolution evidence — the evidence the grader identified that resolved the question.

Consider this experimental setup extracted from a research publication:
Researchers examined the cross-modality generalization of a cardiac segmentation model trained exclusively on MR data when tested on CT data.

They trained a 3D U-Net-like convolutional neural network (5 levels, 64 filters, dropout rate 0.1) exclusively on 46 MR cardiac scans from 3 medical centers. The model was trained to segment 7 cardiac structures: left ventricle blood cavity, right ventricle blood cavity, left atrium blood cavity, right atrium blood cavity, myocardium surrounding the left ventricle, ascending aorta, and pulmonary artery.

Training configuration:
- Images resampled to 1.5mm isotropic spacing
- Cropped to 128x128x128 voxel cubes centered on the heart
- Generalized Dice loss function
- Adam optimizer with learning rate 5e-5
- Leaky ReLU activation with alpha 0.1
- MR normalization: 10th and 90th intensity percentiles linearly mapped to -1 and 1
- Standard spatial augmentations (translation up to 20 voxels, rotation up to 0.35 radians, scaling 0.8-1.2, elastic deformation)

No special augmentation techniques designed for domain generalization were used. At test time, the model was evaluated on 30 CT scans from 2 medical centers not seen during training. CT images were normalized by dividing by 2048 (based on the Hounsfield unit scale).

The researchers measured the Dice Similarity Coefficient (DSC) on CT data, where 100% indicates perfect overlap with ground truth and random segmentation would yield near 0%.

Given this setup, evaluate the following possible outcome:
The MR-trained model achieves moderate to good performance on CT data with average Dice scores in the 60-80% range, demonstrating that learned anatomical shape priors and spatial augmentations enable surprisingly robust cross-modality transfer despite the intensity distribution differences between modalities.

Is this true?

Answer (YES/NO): NO